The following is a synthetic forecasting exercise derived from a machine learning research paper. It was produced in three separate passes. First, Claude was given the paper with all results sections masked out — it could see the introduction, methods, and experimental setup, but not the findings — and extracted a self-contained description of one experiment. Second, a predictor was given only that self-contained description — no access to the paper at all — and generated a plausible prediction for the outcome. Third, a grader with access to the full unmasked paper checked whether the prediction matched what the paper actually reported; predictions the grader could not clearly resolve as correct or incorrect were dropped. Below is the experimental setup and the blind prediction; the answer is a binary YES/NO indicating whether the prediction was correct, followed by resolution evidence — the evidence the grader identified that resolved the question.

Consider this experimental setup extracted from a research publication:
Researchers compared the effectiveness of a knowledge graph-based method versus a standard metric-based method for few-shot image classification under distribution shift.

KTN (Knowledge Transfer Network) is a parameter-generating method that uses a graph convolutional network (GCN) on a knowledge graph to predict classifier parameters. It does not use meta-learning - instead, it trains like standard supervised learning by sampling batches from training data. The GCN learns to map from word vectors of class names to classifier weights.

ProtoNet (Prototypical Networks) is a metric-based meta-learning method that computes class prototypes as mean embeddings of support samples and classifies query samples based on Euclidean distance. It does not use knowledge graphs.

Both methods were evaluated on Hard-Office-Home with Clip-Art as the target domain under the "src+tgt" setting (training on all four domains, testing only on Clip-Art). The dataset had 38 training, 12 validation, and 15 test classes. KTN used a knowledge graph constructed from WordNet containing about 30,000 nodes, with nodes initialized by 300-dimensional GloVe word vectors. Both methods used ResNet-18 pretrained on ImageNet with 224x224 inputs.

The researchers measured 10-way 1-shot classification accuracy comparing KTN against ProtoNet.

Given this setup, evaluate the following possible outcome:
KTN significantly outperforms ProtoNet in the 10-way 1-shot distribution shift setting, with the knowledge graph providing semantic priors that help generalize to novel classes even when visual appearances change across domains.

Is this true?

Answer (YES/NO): NO